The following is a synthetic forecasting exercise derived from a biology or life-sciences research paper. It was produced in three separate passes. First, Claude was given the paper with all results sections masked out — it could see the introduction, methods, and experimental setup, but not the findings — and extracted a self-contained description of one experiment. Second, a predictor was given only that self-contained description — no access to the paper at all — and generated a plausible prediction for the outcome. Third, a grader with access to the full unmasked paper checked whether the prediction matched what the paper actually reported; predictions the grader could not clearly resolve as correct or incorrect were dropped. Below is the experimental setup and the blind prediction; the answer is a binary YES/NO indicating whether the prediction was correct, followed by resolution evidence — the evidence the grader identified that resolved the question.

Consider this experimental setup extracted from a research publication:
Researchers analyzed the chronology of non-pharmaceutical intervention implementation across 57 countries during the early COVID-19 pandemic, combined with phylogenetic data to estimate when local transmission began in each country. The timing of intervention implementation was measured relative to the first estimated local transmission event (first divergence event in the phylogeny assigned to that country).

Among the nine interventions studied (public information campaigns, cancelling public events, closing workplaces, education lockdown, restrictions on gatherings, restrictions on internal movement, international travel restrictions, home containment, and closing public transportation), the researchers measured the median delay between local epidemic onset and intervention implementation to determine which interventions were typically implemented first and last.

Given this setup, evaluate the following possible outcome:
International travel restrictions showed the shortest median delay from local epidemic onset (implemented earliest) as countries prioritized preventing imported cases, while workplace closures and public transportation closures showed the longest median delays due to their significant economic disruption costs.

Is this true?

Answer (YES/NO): NO